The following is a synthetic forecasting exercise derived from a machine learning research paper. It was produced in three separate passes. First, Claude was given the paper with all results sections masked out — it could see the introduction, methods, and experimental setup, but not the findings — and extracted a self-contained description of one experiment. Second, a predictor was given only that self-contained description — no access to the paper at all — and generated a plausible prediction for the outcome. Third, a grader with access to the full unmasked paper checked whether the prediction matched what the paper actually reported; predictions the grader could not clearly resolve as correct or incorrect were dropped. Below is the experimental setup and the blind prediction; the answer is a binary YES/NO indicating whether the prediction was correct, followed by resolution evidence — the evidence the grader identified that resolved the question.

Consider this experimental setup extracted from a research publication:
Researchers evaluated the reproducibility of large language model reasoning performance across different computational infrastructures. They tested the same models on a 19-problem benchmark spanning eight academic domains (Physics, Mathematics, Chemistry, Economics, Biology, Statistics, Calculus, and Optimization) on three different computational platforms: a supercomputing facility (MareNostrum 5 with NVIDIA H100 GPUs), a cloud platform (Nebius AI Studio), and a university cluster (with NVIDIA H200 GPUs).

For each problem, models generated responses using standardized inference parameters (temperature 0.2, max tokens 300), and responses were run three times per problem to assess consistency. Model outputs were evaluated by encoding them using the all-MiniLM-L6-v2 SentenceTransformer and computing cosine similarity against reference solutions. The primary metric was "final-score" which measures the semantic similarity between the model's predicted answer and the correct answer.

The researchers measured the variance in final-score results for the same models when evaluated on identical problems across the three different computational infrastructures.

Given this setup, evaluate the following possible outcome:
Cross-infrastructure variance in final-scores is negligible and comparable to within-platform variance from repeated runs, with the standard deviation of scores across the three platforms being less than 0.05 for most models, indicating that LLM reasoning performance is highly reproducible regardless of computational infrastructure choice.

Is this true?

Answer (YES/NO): NO